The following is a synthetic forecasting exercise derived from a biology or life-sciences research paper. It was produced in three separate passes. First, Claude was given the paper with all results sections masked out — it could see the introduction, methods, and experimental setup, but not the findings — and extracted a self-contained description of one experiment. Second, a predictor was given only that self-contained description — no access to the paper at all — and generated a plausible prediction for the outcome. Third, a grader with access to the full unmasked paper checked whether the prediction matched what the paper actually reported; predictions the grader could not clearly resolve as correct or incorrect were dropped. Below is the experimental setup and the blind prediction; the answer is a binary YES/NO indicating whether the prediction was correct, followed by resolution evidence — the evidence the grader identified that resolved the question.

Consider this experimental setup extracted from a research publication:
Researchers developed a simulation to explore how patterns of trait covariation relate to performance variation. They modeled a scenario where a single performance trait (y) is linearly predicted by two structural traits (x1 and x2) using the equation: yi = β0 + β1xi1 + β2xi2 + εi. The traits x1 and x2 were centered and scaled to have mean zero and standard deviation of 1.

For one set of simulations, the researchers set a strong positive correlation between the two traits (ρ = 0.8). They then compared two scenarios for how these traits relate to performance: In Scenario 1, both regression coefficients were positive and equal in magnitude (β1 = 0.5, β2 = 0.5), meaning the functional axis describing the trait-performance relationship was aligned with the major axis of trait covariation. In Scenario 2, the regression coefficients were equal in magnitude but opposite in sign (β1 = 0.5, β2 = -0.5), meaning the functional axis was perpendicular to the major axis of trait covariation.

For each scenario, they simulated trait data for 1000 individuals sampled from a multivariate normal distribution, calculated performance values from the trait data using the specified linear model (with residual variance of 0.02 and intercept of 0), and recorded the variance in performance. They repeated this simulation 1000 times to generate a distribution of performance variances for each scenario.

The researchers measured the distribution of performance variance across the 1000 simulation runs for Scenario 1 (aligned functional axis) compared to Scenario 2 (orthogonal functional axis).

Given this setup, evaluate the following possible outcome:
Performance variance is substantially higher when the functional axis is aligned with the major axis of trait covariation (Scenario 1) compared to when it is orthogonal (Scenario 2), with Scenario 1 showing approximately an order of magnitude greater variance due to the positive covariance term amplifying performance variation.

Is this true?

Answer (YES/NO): YES